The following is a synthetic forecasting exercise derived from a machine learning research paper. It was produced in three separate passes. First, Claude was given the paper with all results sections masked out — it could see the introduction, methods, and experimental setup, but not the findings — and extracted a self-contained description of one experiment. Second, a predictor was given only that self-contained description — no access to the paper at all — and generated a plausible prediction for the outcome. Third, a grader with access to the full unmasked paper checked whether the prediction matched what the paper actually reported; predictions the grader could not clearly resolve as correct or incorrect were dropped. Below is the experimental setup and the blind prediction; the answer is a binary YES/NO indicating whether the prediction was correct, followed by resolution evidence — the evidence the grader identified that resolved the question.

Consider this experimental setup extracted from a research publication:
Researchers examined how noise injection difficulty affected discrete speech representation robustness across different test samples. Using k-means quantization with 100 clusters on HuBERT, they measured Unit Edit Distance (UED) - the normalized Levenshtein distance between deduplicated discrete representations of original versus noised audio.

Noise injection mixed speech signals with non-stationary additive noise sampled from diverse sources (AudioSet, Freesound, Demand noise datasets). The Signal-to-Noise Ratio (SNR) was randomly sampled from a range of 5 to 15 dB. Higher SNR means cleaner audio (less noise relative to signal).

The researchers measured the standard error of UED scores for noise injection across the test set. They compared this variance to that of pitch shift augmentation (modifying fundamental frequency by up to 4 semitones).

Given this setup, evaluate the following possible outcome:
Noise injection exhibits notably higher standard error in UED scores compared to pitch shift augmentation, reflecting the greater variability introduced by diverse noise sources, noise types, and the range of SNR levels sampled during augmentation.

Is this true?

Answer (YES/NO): NO